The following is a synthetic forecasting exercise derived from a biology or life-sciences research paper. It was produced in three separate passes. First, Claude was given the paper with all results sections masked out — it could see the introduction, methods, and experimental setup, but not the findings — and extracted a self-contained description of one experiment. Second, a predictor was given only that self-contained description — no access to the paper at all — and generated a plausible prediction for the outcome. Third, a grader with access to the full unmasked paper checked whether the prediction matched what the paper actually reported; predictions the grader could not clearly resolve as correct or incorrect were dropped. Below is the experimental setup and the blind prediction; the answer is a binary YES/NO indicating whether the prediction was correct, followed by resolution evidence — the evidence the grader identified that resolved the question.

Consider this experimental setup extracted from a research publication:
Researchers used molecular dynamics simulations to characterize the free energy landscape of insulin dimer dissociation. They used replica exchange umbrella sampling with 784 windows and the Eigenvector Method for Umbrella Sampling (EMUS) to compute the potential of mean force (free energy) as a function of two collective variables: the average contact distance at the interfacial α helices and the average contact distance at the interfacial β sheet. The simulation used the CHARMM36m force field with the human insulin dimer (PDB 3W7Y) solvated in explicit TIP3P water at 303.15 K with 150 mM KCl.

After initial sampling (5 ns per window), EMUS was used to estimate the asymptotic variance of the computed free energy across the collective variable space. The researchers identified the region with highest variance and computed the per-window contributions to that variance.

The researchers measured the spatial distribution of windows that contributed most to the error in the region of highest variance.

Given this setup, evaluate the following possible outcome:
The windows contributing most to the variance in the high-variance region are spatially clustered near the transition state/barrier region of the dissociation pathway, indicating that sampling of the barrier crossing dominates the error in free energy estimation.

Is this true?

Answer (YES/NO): NO